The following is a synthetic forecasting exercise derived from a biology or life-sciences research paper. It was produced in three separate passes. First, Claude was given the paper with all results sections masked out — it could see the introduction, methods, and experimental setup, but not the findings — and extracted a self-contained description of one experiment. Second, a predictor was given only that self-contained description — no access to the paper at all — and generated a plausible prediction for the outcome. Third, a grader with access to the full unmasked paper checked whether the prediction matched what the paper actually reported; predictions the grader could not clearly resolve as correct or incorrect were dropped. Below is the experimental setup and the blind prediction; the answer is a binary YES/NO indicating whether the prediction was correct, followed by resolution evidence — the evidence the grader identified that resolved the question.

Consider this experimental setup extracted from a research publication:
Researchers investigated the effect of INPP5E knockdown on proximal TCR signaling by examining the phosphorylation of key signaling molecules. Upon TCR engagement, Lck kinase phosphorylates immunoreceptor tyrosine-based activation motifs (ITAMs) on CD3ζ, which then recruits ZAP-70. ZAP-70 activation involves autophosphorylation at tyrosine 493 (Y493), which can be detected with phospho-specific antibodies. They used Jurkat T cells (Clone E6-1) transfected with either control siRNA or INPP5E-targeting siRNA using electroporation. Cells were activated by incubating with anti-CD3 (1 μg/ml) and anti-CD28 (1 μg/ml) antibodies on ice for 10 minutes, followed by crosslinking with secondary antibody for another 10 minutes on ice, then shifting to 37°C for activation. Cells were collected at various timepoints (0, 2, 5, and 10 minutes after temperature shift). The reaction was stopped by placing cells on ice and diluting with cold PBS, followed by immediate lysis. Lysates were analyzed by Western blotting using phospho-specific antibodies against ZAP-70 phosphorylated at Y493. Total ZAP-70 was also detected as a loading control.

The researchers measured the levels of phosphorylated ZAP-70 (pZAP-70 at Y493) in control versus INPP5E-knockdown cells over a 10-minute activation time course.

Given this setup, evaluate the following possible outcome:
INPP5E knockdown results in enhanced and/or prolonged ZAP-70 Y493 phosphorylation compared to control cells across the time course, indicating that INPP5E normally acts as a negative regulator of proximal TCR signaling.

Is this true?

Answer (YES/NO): NO